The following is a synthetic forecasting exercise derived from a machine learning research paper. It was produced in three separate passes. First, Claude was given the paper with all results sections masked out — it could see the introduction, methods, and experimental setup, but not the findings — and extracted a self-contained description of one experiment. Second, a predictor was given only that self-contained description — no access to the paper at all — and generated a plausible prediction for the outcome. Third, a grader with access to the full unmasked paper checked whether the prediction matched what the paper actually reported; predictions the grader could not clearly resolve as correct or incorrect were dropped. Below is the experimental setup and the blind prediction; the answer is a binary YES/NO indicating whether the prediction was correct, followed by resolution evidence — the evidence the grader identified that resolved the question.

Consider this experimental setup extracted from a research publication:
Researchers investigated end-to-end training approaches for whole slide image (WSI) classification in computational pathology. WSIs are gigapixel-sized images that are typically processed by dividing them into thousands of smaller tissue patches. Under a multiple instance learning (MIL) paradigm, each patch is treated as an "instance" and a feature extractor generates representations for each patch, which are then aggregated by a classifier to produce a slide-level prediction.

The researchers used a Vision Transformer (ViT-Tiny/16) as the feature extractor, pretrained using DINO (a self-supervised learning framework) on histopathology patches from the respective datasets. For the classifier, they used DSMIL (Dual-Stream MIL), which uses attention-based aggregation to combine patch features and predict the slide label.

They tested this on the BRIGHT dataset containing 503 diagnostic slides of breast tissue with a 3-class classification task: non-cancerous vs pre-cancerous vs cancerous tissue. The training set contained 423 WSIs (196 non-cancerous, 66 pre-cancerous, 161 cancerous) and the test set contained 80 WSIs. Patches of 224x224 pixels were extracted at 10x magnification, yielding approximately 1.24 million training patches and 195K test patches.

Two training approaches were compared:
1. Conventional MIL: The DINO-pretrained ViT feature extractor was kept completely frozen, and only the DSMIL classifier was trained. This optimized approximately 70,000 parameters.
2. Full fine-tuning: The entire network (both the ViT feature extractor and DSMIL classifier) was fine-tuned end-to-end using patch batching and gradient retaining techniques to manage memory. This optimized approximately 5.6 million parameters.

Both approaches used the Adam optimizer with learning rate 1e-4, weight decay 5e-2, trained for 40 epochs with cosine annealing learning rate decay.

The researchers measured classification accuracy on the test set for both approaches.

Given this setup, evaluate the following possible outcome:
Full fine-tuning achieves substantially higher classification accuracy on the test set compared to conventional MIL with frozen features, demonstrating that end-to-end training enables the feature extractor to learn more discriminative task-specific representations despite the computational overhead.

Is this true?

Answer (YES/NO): NO